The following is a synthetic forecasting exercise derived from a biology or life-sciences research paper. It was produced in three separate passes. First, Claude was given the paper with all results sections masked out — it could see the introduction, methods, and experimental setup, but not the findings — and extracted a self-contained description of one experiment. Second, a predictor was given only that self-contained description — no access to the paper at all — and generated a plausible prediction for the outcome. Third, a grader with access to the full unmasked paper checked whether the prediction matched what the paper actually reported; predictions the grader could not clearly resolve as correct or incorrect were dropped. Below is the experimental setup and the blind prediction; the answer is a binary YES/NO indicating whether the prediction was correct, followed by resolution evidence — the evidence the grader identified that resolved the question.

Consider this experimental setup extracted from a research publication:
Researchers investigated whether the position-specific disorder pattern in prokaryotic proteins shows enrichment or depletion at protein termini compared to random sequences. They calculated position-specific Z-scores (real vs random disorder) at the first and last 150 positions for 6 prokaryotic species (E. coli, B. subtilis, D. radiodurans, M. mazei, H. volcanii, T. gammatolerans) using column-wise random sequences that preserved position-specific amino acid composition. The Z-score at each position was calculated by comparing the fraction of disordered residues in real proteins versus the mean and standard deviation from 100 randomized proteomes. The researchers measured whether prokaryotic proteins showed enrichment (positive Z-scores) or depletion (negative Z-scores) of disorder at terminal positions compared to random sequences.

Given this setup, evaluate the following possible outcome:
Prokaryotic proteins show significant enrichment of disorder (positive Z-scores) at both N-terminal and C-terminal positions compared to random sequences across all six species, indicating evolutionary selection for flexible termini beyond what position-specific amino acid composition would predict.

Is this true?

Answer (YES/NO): NO